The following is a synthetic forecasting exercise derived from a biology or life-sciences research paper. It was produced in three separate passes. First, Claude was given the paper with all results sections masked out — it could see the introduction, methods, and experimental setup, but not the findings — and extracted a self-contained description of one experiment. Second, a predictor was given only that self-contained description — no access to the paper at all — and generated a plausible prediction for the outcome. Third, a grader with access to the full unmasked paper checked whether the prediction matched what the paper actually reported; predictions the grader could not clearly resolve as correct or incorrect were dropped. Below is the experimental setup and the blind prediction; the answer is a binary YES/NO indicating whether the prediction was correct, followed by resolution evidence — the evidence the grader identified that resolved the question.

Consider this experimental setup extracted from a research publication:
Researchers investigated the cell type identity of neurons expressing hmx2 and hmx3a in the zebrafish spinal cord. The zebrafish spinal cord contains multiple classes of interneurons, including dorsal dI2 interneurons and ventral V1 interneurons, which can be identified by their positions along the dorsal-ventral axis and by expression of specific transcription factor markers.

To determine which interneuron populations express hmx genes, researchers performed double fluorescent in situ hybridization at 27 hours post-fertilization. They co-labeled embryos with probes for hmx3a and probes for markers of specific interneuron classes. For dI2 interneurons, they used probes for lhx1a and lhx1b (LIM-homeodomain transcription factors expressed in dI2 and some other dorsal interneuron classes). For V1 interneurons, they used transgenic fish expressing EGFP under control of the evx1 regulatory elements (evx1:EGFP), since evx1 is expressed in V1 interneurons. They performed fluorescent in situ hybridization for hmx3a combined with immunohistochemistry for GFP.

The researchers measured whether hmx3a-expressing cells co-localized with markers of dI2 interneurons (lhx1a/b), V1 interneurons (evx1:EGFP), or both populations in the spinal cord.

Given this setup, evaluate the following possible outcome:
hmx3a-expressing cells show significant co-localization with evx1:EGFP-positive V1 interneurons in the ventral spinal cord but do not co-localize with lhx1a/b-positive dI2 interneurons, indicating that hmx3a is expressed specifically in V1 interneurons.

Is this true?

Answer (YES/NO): NO